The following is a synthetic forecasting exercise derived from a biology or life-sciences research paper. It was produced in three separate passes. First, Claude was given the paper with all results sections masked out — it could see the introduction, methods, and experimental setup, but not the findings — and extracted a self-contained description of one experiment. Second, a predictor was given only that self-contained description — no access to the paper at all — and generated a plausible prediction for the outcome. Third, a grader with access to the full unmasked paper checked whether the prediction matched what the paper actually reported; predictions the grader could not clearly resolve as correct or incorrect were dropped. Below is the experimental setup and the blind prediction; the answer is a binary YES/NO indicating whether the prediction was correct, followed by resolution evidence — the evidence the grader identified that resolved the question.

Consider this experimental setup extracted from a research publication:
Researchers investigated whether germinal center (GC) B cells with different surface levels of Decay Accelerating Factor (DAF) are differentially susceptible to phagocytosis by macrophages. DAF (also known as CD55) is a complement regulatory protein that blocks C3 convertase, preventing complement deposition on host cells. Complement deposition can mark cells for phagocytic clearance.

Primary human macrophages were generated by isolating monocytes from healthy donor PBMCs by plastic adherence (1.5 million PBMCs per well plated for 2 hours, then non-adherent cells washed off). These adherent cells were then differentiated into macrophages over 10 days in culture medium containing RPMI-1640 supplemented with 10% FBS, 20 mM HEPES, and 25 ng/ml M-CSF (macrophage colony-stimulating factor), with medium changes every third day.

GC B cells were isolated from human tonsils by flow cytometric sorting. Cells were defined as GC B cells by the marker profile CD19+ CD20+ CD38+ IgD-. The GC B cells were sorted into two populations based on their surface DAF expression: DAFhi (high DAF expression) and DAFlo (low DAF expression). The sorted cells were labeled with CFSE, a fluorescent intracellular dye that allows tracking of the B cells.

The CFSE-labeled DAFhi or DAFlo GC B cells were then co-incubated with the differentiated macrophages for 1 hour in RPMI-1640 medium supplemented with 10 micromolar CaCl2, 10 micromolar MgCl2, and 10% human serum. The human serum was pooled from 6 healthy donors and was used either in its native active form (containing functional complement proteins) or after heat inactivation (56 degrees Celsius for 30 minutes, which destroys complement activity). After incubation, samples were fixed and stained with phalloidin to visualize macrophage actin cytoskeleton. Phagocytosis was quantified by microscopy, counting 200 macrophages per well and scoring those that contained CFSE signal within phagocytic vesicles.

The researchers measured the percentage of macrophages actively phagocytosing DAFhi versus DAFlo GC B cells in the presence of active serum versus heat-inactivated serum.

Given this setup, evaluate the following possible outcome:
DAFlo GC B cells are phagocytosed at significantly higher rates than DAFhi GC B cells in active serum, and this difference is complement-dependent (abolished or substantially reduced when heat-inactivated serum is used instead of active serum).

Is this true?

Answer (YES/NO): YES